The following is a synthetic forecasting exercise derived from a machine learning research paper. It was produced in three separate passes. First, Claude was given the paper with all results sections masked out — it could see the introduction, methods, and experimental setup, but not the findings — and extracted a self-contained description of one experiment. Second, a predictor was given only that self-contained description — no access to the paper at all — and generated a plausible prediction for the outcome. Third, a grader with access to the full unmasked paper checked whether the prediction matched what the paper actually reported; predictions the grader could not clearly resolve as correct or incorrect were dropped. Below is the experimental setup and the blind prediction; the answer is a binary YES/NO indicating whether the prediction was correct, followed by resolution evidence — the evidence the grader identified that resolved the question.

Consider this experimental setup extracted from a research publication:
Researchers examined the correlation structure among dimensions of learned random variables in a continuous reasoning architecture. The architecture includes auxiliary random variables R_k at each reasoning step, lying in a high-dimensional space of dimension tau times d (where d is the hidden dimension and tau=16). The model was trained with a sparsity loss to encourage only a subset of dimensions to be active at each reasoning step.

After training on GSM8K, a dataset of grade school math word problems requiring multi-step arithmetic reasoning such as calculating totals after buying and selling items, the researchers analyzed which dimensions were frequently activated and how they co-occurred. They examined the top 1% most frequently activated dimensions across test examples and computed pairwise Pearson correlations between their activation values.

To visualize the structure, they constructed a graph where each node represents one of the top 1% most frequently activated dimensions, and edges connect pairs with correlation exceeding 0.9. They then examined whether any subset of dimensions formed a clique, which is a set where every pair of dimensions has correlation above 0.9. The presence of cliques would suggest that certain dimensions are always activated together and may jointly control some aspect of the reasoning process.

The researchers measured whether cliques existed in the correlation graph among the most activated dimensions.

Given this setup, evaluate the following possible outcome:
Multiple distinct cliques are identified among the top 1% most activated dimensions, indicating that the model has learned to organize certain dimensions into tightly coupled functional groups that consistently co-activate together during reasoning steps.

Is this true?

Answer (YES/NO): NO